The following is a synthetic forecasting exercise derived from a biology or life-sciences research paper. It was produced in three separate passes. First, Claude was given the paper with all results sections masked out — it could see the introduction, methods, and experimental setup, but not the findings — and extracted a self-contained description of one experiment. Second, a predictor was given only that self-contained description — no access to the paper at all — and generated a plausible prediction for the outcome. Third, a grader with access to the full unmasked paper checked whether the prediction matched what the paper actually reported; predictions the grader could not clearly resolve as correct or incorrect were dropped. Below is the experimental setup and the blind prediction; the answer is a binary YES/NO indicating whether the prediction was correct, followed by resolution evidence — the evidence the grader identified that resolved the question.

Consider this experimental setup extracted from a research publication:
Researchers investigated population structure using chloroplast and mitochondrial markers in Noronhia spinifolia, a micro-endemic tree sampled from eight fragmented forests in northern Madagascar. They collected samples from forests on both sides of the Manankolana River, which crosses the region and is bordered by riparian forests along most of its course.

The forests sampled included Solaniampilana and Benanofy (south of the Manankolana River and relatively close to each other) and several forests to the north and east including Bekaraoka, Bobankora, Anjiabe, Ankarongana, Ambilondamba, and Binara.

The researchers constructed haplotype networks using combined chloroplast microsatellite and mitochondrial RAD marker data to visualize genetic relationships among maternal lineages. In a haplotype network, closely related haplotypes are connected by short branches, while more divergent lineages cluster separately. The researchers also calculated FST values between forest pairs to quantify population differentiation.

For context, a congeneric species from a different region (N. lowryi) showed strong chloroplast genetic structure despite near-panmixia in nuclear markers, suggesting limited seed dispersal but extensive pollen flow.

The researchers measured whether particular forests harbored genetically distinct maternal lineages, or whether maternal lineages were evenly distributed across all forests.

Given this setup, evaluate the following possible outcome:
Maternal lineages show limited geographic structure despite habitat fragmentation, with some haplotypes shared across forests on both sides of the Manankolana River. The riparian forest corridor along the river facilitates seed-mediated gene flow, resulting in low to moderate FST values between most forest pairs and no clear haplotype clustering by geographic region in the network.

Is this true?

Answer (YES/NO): NO